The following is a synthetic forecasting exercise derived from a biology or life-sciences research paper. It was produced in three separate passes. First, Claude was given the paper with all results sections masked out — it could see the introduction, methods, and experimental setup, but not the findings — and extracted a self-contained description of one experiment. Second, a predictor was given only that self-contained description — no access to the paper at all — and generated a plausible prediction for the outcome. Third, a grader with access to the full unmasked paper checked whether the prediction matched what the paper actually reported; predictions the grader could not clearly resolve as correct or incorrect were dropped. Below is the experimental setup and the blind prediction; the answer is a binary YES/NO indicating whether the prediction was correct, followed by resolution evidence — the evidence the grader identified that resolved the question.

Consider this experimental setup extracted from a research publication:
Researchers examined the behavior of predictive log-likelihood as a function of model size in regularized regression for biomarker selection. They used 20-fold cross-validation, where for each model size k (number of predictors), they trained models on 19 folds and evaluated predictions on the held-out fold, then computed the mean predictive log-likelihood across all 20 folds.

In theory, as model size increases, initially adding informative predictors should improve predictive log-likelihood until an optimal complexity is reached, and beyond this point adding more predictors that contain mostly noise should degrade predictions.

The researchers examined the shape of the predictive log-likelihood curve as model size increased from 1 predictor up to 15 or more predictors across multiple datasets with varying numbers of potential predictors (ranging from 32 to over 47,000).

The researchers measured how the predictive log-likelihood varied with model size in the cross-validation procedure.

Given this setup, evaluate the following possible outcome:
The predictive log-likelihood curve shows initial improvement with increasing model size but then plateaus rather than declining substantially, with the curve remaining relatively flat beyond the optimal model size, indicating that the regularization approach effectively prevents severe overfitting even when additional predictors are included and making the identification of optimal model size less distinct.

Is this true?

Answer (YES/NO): NO